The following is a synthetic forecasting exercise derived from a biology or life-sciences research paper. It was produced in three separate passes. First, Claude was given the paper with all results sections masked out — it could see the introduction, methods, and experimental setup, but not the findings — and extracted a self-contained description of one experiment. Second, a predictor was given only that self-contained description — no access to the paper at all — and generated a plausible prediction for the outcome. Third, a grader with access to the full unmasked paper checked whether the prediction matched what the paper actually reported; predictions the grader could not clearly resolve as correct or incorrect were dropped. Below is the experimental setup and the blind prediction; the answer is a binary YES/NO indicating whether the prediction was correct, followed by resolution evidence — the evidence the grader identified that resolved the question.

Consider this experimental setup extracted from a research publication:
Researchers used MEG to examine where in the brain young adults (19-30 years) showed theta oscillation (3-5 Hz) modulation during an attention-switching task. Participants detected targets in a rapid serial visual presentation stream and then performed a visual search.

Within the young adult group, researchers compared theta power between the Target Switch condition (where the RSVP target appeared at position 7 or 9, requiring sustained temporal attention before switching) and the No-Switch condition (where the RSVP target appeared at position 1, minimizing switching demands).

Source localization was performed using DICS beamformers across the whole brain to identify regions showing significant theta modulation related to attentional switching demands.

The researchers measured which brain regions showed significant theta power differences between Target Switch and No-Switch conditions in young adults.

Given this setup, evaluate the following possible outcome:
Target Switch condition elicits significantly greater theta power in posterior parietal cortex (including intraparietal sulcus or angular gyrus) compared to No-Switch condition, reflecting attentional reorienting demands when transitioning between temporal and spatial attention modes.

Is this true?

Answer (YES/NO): YES